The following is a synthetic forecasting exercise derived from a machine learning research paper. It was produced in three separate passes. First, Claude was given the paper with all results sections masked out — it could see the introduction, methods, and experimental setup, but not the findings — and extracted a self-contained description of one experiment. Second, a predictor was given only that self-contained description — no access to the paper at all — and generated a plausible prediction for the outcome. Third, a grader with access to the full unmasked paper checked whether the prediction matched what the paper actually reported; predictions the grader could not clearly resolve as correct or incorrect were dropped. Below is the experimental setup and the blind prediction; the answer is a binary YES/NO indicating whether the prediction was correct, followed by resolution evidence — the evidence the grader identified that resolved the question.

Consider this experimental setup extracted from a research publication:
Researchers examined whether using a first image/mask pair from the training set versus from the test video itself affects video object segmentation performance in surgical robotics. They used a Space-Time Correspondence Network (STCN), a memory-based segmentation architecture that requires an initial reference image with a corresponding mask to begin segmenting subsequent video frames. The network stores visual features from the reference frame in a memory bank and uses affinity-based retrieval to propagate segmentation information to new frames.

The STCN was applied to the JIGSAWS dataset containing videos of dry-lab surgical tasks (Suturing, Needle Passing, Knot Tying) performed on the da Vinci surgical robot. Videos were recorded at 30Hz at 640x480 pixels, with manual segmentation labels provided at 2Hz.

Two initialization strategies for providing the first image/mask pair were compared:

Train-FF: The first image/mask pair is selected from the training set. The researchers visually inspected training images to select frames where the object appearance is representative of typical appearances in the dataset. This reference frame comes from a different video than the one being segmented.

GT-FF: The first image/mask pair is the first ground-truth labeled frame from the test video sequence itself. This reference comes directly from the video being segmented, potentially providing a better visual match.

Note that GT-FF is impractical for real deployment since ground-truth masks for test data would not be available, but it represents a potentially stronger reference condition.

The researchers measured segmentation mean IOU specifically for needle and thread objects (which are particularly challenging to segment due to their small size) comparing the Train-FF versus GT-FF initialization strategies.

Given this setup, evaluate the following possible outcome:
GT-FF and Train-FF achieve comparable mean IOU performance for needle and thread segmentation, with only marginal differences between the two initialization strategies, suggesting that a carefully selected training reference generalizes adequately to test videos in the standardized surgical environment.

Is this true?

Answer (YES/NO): YES